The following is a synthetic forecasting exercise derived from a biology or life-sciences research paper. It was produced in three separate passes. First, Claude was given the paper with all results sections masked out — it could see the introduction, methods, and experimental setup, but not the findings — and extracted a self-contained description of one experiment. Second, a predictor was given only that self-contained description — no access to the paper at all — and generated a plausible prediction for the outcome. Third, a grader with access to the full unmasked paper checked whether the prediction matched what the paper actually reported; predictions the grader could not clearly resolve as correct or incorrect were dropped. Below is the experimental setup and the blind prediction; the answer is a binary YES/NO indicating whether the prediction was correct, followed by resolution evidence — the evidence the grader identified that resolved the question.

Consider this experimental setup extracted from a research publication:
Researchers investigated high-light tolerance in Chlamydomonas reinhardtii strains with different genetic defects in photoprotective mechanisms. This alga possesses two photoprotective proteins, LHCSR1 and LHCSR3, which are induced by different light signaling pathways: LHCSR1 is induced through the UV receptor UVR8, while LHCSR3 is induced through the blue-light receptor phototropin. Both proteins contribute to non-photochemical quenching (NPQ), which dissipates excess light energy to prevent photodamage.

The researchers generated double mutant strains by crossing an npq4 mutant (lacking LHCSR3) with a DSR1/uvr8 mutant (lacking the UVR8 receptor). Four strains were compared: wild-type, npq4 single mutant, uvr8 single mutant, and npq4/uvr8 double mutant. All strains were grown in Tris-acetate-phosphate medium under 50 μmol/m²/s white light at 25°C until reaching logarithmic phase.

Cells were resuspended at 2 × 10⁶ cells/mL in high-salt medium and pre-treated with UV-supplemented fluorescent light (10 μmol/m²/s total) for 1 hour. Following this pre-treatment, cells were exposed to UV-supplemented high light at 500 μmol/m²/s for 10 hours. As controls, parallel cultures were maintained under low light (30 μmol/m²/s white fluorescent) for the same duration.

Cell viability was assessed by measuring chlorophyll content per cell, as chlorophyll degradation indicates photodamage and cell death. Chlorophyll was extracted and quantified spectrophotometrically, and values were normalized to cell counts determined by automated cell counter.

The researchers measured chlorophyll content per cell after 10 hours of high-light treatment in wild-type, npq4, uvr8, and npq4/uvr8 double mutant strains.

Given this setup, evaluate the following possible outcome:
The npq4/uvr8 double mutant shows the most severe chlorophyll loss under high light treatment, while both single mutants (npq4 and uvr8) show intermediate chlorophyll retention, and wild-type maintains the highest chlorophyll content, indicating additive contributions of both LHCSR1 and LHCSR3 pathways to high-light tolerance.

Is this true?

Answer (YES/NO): NO